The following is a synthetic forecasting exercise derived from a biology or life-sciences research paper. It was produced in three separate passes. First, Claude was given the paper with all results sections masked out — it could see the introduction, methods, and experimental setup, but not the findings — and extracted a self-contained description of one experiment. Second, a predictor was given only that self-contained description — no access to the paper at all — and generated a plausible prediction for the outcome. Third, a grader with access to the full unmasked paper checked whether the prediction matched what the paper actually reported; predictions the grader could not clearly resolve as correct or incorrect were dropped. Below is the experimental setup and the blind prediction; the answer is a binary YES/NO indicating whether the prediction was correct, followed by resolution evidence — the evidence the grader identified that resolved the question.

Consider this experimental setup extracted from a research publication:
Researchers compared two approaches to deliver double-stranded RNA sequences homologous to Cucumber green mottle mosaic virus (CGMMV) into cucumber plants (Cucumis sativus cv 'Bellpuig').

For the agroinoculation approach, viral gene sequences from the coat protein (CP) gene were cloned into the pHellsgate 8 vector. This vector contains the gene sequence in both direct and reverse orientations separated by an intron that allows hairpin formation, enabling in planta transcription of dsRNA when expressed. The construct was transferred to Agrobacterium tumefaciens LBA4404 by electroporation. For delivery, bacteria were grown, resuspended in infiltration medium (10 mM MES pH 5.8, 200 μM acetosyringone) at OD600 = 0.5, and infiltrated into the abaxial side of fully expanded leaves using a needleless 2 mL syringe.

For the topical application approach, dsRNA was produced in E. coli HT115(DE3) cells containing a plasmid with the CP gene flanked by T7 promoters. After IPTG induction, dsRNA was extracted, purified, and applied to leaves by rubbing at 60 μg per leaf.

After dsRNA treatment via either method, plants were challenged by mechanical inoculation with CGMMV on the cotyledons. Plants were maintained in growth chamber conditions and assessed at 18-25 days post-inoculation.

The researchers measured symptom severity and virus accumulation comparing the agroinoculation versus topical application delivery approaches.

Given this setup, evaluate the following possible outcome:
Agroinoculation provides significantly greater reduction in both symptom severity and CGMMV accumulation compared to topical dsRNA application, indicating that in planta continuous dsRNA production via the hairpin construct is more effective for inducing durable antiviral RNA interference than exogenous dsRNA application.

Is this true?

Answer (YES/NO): NO